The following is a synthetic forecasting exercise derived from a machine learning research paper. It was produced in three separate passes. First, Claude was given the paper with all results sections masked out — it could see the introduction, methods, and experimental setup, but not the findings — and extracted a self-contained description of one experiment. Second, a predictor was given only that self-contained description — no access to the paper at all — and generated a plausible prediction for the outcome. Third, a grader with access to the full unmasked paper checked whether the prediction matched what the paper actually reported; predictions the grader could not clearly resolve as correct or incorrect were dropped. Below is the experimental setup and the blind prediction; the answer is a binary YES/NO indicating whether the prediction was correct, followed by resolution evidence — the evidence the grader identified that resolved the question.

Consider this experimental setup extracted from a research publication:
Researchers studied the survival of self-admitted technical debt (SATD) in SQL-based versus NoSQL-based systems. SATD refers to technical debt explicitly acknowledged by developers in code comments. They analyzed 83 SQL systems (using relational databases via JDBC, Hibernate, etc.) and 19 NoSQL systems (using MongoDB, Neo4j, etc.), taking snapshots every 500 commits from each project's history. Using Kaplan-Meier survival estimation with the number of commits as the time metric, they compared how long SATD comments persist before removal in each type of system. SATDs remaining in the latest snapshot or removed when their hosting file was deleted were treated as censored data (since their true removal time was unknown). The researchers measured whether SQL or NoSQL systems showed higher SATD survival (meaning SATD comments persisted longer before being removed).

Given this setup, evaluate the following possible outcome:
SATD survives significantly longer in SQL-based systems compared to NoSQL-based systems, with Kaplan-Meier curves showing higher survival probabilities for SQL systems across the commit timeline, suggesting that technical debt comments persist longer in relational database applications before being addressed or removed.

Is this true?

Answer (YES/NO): NO